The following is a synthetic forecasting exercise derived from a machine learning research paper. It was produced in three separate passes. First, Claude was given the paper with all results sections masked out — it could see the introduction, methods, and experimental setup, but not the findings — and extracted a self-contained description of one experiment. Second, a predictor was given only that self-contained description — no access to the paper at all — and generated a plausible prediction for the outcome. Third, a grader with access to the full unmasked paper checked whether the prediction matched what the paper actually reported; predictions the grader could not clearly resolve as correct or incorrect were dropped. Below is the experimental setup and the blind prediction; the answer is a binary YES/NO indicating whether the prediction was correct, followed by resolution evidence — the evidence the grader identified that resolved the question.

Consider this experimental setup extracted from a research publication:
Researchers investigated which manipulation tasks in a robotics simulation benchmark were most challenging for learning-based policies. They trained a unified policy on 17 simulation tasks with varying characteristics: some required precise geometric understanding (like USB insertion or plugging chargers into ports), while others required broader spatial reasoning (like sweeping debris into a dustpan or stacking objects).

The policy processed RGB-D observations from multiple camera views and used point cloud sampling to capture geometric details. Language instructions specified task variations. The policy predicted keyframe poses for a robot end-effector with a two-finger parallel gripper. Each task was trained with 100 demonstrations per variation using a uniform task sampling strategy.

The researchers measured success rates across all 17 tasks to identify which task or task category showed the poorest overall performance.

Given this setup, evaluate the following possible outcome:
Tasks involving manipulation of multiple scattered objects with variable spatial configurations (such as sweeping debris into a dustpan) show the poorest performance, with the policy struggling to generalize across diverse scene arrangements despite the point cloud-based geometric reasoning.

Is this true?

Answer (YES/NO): NO